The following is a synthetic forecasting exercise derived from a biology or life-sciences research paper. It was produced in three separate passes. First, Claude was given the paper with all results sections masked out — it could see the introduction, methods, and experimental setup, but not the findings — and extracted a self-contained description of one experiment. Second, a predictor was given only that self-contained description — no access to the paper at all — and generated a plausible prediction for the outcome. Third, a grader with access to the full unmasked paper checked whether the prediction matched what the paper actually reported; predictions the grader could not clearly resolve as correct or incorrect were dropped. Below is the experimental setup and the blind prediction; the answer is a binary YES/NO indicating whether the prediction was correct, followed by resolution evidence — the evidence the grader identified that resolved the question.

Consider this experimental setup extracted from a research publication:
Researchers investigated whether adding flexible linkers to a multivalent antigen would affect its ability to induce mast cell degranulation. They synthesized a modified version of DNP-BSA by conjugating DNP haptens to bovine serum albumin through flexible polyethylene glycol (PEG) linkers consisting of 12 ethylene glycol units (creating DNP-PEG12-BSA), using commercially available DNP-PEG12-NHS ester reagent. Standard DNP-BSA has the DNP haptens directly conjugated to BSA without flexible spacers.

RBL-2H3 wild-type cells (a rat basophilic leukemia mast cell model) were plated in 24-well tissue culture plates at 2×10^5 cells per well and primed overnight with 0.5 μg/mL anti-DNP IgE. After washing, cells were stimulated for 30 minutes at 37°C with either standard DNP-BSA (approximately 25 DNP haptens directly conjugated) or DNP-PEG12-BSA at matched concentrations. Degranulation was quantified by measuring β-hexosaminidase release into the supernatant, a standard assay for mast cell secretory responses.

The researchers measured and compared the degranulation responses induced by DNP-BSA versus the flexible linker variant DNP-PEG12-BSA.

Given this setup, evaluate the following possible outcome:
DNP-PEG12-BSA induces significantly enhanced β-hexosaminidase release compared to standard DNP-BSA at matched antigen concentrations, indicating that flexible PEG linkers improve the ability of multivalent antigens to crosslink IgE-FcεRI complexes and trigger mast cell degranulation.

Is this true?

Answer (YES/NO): NO